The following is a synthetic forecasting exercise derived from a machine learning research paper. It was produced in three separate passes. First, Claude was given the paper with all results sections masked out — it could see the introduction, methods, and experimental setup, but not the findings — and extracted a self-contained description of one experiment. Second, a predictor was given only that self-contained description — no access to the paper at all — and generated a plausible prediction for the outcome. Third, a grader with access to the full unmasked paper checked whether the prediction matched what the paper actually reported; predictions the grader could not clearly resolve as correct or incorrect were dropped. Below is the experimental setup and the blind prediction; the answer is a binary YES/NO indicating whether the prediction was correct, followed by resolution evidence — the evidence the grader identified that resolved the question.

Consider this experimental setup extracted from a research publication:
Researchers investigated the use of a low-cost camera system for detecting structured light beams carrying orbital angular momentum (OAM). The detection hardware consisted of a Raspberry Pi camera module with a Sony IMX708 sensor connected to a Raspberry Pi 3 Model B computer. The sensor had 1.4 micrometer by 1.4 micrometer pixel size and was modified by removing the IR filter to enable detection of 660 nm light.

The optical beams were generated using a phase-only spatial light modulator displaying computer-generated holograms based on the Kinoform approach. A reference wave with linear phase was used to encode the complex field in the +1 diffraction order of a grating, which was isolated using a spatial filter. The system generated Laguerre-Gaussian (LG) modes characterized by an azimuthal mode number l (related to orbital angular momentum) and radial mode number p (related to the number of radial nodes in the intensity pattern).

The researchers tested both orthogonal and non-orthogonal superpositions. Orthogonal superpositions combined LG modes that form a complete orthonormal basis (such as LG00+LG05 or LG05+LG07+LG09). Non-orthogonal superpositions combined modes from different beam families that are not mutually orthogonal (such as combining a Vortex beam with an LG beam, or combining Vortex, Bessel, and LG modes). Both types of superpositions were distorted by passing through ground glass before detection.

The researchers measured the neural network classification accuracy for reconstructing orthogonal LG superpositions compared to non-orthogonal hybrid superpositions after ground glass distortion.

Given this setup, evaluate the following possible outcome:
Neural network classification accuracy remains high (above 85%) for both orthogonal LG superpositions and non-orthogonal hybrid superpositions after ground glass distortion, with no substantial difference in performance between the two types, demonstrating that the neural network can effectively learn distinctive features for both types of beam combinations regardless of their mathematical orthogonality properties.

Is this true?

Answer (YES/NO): NO